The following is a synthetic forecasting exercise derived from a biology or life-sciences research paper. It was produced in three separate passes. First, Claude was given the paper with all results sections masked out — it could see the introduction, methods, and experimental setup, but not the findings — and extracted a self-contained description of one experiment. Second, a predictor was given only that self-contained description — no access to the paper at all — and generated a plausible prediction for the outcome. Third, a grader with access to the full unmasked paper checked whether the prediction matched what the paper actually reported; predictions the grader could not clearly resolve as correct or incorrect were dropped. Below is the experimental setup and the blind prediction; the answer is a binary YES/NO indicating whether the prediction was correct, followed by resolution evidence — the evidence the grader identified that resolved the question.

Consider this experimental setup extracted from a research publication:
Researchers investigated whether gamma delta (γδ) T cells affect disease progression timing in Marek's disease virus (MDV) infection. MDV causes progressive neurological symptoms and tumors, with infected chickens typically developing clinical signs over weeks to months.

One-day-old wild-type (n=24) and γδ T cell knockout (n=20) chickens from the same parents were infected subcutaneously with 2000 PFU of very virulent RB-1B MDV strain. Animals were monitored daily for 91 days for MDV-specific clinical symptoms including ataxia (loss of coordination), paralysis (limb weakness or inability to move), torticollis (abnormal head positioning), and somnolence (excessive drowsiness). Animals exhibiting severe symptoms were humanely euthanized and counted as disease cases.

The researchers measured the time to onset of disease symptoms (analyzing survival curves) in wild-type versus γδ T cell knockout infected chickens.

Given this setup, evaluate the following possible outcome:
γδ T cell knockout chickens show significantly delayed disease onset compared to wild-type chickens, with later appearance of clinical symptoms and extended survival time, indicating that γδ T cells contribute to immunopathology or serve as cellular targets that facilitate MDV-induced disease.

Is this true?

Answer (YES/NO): NO